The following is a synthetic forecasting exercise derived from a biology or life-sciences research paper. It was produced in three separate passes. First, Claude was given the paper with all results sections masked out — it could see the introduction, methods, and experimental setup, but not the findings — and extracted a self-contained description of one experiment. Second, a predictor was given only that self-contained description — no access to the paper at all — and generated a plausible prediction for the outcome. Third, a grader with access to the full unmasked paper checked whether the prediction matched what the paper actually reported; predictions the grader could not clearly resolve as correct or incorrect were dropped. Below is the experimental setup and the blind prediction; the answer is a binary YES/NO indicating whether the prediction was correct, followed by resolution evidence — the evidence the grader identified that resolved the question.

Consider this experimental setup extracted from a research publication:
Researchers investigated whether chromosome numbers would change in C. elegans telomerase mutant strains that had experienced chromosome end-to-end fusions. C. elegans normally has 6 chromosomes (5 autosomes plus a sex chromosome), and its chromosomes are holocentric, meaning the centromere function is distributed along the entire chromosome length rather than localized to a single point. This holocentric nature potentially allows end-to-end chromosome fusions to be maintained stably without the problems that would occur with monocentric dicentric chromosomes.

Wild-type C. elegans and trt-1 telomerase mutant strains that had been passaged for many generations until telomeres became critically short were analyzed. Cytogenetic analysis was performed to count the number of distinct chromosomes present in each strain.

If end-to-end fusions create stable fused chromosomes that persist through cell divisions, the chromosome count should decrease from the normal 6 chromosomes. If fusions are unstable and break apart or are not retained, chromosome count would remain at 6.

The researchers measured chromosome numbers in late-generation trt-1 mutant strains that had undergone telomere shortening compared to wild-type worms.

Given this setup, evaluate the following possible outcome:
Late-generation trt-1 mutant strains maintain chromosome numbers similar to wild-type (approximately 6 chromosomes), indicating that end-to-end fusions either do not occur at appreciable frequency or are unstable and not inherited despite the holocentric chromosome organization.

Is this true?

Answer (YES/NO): NO